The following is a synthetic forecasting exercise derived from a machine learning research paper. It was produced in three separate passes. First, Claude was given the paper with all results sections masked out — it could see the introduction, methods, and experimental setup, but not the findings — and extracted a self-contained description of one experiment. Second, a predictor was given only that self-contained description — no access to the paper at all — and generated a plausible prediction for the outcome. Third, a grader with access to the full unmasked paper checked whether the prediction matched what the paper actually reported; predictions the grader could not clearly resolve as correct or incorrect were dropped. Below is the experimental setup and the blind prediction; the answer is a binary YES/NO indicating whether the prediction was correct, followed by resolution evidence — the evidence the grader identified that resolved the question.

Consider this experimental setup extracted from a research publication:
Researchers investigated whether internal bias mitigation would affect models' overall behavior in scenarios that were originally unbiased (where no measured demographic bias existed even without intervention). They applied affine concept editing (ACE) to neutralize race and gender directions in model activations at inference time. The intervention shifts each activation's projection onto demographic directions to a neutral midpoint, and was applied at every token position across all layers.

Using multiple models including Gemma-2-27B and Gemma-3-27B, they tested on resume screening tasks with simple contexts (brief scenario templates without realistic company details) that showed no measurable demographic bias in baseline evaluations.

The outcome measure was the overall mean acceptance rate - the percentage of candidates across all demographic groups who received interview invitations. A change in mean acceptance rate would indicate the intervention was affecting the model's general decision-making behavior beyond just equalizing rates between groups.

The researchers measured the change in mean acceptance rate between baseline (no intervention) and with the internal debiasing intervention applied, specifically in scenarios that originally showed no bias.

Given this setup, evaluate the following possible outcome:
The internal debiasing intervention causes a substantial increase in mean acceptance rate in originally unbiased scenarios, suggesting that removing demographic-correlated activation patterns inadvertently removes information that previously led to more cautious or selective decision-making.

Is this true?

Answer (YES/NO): NO